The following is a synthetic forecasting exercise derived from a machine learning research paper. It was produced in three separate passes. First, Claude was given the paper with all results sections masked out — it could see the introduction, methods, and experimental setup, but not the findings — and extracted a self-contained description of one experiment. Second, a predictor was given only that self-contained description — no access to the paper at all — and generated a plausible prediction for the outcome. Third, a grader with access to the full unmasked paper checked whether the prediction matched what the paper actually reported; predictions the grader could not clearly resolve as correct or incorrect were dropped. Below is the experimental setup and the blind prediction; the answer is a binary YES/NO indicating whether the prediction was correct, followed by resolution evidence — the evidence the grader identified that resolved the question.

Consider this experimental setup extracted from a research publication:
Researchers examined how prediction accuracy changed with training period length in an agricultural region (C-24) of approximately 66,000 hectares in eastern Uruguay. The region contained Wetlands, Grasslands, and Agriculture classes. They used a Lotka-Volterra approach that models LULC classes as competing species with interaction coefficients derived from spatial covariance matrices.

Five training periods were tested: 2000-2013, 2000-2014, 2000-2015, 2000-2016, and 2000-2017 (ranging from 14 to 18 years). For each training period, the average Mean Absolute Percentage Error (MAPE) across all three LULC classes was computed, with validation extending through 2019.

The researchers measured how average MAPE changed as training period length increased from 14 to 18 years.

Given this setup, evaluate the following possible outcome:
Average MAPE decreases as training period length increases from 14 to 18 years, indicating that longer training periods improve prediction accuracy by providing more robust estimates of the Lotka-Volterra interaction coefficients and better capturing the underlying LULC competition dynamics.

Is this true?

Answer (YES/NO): NO